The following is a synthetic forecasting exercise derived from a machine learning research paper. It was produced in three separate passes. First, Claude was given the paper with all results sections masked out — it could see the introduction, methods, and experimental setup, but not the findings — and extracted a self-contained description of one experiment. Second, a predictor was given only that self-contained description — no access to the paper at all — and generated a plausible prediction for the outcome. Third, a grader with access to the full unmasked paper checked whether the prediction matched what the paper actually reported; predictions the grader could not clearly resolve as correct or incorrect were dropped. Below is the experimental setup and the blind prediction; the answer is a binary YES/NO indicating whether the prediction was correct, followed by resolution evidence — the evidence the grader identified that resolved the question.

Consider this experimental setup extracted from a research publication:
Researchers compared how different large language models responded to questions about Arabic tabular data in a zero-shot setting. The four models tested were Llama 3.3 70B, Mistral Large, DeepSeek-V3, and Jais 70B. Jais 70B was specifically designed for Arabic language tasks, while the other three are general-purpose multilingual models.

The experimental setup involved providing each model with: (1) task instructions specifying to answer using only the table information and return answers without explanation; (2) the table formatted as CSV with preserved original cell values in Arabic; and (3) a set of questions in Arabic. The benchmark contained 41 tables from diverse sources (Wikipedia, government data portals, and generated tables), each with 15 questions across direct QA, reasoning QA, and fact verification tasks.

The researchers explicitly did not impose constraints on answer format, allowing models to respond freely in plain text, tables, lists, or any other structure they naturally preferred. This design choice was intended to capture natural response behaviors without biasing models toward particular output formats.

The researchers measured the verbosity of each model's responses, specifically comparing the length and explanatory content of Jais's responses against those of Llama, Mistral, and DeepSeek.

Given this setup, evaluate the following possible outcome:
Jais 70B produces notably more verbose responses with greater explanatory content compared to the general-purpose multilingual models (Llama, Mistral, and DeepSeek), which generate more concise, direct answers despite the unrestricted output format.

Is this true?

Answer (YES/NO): YES